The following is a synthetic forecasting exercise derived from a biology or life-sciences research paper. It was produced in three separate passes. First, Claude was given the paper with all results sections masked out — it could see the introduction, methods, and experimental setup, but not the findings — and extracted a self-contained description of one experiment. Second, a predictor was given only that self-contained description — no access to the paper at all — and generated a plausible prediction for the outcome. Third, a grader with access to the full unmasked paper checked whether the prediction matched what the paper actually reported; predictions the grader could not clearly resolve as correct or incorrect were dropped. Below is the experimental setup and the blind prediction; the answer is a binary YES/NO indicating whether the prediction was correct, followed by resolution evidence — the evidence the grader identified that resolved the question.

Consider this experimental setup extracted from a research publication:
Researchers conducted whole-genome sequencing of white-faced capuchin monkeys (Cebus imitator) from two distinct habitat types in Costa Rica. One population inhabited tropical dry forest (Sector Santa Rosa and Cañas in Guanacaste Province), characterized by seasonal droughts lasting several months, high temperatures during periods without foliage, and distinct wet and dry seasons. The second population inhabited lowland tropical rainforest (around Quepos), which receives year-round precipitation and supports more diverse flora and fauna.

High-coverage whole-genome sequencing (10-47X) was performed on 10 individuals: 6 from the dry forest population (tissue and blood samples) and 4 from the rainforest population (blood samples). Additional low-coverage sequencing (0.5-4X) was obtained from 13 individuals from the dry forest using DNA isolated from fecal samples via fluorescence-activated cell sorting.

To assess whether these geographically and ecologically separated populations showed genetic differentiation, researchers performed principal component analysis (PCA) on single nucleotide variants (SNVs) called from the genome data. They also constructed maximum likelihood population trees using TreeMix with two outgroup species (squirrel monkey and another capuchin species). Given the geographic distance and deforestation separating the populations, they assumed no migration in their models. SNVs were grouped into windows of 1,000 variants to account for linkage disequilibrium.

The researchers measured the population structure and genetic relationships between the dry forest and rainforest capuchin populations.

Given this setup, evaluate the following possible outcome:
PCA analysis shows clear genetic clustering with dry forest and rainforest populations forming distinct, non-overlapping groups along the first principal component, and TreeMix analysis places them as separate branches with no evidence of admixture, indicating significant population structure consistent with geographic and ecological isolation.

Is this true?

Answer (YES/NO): YES